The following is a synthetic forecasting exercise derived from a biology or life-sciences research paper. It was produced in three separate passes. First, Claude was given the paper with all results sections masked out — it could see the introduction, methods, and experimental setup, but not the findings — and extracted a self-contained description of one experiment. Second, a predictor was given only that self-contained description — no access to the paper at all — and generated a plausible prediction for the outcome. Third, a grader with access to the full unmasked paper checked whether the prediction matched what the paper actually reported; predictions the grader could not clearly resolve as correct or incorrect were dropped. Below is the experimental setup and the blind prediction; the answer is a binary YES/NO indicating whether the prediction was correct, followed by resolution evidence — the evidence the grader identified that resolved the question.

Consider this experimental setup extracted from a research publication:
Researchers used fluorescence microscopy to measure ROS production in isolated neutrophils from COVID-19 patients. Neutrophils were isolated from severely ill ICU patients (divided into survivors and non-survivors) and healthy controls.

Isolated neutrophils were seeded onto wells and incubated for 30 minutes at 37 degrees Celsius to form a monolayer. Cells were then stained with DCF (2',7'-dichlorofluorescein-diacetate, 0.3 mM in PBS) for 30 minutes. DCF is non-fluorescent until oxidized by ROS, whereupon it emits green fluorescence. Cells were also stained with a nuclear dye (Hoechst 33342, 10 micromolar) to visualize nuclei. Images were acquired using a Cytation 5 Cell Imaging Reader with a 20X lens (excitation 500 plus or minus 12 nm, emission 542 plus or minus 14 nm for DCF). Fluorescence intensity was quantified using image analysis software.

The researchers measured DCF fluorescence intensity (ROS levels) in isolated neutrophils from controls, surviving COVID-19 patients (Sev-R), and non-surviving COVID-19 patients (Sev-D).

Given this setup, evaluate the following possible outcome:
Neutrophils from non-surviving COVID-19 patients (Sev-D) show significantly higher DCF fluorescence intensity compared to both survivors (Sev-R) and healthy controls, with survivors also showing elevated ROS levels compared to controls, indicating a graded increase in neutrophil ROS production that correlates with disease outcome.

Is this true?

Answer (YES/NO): YES